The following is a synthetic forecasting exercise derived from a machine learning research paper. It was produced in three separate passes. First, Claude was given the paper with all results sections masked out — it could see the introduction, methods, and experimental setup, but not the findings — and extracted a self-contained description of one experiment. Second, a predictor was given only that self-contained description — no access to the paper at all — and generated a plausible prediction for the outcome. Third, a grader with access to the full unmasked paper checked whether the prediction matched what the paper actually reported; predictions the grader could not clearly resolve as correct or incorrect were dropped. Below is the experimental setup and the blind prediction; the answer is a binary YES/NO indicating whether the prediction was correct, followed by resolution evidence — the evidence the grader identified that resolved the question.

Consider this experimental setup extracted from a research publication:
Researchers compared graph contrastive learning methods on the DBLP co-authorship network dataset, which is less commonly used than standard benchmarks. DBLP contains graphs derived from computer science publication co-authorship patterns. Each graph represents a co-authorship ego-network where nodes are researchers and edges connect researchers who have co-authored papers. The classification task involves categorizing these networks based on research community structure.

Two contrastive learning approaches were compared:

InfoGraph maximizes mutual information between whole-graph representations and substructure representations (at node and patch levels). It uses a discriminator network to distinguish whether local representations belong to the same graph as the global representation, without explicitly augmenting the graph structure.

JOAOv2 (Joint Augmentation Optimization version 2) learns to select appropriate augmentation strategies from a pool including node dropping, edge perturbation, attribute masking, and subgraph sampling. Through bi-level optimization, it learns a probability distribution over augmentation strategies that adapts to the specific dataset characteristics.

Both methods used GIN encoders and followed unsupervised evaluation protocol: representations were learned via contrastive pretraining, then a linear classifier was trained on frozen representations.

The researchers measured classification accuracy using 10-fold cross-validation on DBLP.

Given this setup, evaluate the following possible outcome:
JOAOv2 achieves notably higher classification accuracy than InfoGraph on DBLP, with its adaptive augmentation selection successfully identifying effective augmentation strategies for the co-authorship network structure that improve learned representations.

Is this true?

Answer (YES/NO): NO